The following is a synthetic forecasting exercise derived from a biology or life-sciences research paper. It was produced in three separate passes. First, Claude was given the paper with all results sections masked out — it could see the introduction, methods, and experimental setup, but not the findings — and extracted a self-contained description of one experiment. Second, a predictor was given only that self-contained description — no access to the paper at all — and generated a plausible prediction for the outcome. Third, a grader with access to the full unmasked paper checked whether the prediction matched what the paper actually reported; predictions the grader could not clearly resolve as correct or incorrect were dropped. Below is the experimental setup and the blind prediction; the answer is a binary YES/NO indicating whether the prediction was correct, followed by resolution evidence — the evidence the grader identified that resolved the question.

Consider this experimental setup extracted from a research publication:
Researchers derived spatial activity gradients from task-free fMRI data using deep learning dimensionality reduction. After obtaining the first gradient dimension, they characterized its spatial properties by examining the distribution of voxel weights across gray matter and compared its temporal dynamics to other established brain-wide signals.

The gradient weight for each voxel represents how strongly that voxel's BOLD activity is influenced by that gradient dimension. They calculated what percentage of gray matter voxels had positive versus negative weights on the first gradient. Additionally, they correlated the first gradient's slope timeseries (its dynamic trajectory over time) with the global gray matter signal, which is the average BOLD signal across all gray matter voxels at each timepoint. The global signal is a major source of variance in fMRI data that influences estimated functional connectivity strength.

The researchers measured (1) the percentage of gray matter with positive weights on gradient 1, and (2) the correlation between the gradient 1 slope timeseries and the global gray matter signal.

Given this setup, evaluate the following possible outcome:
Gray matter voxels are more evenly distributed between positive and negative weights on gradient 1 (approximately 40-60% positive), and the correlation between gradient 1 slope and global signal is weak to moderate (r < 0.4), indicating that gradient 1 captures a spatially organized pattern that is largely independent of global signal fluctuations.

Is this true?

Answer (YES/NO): NO